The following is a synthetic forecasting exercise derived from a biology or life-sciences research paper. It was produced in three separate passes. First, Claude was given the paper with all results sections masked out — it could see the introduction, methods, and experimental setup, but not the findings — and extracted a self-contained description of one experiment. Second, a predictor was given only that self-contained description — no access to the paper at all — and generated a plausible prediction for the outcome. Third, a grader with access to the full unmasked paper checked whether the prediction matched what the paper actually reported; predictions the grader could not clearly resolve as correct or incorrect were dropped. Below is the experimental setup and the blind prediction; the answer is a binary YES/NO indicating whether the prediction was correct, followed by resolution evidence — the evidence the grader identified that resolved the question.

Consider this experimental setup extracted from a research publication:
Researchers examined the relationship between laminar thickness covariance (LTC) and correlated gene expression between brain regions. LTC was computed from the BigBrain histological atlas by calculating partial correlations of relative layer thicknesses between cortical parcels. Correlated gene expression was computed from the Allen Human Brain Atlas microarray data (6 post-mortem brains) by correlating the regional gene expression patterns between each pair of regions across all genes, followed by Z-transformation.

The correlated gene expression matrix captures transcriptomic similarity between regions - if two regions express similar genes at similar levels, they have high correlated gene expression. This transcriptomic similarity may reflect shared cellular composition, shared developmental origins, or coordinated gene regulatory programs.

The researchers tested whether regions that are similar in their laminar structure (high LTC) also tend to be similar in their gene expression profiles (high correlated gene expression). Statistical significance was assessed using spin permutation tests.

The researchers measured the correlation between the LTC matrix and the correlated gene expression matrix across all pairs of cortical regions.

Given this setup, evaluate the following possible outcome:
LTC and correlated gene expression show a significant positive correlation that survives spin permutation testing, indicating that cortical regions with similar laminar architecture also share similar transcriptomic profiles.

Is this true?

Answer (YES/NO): YES